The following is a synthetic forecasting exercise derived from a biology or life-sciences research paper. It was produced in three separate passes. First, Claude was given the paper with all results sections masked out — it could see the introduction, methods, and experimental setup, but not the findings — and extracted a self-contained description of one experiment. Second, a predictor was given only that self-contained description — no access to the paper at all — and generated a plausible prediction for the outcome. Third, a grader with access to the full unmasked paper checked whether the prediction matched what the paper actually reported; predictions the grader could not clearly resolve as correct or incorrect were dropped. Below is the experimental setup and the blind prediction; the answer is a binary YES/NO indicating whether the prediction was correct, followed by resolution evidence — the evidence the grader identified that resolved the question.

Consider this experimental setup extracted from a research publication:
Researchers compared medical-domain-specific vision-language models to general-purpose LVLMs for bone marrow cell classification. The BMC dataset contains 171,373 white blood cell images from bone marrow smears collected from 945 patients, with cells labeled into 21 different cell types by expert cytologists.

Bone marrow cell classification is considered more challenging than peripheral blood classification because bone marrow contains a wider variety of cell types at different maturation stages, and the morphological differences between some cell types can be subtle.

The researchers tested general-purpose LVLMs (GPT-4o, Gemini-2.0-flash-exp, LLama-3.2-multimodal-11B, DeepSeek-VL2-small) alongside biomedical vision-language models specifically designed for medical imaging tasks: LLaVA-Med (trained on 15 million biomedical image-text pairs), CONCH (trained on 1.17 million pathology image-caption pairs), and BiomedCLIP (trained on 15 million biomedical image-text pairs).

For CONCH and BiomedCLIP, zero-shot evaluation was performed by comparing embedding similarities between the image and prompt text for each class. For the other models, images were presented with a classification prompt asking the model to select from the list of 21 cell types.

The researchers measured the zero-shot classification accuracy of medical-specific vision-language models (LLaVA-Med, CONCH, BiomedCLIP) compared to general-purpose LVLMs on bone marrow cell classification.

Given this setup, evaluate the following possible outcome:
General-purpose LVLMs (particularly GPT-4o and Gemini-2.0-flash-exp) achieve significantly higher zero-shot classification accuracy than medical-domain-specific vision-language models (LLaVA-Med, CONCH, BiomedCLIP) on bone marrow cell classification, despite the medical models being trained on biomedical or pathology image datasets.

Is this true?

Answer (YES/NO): NO